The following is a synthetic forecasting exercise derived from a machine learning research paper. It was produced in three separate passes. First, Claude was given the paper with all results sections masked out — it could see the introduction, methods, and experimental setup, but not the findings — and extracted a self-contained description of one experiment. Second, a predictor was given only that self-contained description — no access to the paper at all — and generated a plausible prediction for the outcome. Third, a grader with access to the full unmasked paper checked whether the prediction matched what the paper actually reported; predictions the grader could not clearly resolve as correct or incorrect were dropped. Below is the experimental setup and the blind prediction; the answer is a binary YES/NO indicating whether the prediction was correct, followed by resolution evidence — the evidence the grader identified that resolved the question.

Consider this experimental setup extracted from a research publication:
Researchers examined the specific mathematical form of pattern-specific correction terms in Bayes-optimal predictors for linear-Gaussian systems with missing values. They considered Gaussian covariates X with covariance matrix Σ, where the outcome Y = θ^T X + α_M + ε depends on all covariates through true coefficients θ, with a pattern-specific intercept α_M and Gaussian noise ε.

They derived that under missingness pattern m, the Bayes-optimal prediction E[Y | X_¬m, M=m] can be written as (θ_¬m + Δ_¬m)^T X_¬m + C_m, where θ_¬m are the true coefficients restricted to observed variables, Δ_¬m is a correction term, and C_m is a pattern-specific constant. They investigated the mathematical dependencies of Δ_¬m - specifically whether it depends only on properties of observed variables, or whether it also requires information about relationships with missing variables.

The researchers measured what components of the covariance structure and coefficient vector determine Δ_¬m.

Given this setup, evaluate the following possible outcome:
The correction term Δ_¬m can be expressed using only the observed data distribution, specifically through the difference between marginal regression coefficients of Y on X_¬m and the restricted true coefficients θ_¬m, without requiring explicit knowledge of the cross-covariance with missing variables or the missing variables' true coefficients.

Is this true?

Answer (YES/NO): NO